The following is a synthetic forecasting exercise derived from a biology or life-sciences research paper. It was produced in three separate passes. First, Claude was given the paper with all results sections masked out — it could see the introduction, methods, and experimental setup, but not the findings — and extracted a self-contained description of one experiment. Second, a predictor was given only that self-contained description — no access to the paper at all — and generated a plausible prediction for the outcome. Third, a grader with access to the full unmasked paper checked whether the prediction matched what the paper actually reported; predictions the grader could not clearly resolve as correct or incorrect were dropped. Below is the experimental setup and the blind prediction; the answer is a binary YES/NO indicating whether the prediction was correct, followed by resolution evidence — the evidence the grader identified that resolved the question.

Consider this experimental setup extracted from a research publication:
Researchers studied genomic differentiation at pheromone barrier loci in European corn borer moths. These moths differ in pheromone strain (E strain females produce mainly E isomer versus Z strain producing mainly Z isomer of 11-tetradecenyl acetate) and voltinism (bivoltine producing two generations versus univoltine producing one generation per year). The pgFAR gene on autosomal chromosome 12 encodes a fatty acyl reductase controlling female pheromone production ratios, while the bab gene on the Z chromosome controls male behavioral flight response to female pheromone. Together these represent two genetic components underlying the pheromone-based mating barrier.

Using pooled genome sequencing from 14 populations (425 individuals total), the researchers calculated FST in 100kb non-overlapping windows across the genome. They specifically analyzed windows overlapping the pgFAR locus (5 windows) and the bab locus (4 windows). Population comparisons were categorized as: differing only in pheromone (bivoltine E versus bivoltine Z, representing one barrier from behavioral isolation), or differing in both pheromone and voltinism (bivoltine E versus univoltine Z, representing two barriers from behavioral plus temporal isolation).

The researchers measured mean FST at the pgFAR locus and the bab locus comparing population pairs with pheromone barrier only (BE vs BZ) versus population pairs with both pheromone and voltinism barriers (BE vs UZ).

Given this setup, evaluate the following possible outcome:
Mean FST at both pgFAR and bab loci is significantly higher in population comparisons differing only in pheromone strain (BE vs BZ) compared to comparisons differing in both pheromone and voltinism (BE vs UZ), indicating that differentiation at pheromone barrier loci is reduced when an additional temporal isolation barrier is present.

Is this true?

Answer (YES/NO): NO